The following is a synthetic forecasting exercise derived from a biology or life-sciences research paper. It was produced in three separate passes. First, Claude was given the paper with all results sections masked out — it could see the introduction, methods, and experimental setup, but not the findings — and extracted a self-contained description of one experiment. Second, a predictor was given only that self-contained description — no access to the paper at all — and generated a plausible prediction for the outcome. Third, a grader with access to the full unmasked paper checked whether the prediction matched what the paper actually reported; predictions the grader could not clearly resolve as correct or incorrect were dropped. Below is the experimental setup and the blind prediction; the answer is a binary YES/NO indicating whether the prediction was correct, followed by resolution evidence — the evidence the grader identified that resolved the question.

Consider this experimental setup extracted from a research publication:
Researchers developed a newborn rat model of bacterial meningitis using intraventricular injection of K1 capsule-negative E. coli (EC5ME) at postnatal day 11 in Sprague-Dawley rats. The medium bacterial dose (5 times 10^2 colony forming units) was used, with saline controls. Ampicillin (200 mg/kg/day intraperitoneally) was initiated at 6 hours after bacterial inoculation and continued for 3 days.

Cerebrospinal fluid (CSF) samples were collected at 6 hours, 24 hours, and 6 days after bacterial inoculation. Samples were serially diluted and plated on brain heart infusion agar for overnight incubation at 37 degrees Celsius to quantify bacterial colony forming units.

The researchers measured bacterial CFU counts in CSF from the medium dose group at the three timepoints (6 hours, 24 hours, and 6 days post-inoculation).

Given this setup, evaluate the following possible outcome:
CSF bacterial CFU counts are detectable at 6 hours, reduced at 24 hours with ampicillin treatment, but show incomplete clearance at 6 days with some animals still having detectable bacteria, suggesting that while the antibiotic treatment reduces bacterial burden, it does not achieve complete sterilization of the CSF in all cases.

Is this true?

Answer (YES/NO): NO